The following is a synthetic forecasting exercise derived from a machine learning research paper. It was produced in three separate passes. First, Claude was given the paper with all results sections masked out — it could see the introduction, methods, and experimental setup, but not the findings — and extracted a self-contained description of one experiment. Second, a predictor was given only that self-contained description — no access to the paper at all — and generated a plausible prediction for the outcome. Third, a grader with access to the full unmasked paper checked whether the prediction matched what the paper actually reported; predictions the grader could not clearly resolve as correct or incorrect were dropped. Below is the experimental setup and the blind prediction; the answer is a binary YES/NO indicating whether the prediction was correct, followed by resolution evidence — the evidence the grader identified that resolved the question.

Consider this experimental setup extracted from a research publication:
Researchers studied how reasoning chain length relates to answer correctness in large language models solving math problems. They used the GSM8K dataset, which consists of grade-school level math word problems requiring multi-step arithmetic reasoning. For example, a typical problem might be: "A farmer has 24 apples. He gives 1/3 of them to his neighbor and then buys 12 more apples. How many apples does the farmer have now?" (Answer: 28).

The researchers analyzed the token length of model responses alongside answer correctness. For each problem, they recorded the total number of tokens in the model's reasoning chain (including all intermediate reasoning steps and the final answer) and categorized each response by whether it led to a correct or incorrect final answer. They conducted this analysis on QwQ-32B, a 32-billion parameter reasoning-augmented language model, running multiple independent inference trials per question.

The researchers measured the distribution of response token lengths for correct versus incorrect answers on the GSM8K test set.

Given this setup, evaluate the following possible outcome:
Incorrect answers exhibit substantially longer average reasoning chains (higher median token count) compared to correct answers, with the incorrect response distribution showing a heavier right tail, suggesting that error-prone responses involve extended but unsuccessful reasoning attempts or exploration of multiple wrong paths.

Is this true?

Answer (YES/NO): NO